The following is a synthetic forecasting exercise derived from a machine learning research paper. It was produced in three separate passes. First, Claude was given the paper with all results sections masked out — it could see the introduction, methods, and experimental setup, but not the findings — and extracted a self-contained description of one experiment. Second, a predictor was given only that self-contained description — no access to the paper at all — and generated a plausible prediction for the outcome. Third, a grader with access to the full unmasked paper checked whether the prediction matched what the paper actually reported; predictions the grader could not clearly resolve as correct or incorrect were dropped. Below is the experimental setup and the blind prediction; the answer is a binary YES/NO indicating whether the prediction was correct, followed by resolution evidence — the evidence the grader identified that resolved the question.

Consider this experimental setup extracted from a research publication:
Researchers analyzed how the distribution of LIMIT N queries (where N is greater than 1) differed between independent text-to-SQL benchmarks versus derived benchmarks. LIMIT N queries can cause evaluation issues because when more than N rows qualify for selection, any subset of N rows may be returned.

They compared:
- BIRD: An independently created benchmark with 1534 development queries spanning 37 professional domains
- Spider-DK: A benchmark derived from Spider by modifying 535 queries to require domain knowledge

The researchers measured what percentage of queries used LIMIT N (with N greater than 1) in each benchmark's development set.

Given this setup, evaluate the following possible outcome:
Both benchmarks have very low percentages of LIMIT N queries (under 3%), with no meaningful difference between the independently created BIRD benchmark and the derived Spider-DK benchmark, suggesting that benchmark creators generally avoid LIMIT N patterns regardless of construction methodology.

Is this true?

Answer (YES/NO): NO